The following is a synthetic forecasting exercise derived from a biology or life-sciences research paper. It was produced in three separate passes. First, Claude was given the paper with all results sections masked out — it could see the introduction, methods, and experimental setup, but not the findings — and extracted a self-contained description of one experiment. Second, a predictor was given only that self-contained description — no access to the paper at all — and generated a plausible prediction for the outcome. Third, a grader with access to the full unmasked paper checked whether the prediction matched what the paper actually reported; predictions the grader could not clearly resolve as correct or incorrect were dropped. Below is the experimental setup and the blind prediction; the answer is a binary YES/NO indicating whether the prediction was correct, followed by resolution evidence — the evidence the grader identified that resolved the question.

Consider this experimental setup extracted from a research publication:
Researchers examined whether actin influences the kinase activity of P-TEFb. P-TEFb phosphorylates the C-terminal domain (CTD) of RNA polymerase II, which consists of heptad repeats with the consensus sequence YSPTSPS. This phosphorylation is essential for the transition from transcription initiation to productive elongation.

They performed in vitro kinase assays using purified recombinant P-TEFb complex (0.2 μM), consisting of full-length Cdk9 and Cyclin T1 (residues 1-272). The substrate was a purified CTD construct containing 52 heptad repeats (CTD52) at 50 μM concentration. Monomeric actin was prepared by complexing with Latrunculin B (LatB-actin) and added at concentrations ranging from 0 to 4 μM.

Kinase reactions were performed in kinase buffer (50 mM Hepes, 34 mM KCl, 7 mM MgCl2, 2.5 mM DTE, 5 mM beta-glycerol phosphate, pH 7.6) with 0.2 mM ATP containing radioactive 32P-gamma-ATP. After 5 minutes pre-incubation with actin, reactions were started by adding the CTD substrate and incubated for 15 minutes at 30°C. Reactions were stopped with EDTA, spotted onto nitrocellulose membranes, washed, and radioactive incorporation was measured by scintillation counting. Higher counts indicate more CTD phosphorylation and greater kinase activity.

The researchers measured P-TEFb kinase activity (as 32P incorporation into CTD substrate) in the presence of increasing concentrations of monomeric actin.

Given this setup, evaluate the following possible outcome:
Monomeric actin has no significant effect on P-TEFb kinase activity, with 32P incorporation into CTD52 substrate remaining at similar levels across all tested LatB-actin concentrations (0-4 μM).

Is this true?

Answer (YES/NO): NO